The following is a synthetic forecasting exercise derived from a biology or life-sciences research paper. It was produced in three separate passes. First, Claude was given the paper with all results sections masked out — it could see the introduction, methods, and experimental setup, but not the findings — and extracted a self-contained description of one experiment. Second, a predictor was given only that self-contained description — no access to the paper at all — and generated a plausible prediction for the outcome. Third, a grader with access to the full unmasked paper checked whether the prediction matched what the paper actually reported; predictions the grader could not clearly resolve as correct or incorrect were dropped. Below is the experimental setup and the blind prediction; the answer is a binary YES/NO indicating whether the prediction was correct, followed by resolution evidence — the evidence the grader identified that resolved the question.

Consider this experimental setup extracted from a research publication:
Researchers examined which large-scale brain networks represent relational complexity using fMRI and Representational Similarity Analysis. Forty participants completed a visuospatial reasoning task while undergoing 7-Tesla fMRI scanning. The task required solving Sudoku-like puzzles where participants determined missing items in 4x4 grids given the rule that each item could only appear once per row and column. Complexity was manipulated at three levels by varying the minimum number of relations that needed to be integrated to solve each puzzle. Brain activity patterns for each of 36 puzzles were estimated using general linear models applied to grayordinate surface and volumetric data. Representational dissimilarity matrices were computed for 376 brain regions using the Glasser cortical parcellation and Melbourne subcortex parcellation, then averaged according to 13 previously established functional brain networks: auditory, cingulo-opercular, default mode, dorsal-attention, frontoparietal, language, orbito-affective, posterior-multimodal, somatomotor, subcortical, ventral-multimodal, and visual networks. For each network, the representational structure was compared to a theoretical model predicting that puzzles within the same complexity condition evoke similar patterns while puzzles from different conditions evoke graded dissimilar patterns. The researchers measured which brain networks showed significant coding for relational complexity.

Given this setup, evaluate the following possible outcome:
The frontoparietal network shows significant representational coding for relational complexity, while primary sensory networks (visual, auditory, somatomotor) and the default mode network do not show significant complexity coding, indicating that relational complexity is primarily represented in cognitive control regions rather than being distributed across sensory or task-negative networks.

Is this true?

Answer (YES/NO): NO